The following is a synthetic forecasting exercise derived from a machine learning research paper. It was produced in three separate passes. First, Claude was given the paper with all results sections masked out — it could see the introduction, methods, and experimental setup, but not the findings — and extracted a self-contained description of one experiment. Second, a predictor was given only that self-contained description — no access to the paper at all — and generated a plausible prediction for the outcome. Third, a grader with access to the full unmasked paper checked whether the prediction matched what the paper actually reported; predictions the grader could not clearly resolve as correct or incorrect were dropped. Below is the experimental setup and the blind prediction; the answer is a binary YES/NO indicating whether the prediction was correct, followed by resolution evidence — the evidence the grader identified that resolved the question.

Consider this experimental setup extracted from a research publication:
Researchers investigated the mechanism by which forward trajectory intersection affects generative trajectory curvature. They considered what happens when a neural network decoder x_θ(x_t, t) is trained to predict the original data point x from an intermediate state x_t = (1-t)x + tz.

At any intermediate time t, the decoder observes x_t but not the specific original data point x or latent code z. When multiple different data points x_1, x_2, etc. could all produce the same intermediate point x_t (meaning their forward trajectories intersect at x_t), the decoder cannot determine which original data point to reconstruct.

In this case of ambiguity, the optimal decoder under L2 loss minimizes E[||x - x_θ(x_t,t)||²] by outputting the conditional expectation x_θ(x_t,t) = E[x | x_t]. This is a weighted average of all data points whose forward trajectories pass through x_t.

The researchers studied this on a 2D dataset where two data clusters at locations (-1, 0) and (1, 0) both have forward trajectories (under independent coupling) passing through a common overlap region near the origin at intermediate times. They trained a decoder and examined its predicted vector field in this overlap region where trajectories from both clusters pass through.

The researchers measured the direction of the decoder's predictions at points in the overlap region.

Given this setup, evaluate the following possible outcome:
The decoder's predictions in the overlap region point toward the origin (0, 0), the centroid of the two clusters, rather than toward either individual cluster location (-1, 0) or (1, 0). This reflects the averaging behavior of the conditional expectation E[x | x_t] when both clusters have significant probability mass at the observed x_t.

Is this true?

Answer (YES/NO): YES